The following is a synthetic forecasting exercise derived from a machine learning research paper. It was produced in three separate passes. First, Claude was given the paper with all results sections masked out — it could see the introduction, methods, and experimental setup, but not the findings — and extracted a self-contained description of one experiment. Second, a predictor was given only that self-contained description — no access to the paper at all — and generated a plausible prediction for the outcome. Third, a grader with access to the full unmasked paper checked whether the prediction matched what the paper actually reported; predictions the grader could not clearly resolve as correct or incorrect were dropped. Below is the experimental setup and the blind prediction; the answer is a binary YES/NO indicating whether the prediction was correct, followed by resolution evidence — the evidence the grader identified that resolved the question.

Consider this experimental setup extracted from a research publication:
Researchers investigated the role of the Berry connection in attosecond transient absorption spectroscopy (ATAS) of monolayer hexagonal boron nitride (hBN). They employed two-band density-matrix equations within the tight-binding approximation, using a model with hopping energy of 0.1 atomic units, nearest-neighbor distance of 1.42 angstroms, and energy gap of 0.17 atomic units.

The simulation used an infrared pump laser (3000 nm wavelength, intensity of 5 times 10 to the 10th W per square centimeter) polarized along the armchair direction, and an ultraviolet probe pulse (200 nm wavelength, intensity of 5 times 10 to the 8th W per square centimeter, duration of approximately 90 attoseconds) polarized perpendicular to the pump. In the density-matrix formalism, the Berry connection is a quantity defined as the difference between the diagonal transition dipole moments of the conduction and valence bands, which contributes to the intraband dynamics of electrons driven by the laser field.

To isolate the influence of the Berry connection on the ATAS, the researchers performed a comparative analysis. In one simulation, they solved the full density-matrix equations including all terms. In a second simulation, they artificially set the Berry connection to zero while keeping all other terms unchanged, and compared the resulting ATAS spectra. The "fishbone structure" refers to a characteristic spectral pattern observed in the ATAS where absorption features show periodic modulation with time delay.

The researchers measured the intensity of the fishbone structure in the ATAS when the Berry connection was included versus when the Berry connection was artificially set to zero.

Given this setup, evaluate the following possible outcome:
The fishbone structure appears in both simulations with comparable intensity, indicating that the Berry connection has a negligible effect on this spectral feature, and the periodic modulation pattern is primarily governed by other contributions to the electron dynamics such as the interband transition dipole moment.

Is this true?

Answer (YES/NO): NO